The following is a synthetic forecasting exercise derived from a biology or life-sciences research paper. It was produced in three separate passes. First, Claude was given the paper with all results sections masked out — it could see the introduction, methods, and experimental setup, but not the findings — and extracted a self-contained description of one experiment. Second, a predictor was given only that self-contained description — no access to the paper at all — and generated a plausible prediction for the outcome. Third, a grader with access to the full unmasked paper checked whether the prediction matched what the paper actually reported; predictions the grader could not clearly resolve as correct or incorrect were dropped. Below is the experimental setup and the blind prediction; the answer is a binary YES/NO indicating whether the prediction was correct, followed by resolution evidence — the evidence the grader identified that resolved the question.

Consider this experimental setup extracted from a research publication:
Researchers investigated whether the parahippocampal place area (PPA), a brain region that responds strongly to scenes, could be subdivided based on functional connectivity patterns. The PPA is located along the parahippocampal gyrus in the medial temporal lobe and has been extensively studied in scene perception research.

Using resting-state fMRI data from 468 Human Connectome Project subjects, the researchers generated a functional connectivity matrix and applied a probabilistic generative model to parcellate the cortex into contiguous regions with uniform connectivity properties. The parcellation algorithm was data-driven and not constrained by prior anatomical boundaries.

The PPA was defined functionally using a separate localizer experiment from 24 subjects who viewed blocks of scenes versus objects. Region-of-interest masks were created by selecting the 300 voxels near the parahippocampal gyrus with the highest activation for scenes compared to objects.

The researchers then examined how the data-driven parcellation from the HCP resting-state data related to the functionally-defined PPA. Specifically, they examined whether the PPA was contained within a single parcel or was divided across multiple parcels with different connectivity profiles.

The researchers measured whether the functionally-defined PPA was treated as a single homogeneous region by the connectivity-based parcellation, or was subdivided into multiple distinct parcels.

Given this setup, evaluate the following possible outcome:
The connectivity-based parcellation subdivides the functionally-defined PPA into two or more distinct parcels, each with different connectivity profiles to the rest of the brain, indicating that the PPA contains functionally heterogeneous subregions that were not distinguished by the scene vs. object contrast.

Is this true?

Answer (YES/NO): YES